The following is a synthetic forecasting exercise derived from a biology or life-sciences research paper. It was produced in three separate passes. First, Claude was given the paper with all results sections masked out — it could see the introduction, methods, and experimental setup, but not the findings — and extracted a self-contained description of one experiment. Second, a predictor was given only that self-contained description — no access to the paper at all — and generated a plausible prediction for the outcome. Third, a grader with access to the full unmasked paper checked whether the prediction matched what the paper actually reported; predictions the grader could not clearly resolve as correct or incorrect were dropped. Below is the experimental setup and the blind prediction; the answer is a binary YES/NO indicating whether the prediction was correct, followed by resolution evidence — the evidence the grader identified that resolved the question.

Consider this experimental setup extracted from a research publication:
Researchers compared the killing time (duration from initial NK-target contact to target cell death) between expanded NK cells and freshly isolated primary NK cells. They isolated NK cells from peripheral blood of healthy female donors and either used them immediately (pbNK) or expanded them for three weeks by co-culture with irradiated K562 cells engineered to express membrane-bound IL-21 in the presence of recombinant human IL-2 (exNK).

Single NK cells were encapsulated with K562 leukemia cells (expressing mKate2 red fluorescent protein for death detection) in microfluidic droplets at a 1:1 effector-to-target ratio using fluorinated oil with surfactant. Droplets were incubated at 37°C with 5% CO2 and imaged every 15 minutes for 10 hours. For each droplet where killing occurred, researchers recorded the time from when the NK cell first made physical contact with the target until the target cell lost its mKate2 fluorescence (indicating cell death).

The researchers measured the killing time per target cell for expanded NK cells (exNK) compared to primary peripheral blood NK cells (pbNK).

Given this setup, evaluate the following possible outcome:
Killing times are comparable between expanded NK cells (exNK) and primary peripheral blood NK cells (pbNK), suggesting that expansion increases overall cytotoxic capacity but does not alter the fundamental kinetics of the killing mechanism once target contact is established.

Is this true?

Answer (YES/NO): NO